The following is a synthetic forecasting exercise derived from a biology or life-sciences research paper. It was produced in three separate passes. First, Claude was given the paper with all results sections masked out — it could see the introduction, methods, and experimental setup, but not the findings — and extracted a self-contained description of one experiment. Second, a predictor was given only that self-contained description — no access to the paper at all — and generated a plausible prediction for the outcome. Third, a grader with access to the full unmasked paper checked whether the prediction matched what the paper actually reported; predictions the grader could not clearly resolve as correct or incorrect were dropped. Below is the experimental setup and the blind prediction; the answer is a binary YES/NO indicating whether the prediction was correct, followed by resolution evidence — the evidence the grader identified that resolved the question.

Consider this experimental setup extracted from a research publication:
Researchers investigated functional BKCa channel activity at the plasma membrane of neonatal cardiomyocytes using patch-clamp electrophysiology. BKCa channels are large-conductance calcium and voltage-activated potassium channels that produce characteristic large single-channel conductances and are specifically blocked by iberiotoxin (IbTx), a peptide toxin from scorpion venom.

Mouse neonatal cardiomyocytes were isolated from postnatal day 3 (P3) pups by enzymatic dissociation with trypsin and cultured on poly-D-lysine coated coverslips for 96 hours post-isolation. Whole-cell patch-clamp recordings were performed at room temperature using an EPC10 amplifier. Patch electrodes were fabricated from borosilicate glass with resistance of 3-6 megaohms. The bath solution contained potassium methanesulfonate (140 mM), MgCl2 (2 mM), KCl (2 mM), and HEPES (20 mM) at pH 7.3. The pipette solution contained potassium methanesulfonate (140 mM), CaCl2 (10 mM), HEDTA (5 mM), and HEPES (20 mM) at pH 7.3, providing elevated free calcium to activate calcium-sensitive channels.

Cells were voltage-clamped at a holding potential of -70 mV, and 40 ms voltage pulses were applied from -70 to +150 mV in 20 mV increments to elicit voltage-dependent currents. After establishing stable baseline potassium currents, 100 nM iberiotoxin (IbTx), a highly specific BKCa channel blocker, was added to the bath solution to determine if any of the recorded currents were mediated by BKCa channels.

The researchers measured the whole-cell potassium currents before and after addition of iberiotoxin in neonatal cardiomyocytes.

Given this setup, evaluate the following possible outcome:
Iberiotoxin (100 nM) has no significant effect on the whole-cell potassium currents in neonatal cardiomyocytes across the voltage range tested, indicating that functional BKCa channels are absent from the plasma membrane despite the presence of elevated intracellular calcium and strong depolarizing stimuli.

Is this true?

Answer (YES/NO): NO